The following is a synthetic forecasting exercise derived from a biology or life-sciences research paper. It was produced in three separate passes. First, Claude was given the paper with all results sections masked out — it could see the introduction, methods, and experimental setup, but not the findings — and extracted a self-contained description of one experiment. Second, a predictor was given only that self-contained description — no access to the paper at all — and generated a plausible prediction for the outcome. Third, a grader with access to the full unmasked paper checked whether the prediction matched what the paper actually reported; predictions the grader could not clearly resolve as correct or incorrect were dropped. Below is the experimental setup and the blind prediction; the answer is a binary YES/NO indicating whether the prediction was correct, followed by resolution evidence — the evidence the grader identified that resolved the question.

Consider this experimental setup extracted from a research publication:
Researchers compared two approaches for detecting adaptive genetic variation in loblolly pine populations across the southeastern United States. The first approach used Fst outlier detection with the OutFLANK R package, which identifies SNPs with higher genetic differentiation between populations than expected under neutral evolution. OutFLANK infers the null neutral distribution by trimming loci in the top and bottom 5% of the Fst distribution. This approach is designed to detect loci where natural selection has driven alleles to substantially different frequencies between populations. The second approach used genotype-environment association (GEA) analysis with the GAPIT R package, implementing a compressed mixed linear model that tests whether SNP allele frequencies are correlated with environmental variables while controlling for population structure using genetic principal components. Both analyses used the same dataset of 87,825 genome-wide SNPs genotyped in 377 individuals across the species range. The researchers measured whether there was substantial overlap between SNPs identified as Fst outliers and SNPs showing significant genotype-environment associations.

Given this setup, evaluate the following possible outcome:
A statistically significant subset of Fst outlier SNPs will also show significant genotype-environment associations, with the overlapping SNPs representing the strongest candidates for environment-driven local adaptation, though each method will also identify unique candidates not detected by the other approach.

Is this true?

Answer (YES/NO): NO